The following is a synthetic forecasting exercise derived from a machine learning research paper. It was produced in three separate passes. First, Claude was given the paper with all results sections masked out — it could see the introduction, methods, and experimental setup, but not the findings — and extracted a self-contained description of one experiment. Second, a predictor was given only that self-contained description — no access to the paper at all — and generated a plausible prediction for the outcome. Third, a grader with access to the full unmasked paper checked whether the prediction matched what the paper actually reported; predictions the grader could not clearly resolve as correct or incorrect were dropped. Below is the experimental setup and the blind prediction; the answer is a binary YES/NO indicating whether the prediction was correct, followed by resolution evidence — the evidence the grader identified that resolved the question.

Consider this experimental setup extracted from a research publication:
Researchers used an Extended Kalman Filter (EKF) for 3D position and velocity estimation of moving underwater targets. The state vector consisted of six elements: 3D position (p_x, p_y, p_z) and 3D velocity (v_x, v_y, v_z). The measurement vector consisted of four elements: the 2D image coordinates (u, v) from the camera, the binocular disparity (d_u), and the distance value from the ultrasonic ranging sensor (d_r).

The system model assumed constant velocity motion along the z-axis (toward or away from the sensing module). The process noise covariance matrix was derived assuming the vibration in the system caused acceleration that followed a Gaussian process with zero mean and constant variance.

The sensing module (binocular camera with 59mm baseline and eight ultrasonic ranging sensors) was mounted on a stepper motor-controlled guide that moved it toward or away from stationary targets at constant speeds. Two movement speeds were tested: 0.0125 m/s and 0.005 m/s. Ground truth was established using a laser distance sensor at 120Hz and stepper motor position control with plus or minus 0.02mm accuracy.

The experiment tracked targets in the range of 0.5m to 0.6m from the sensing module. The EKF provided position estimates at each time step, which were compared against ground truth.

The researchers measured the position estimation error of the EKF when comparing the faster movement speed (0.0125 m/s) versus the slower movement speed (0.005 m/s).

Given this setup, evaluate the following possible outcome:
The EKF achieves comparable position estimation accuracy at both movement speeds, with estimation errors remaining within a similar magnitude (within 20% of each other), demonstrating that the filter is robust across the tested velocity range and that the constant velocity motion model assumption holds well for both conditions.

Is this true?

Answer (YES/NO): NO